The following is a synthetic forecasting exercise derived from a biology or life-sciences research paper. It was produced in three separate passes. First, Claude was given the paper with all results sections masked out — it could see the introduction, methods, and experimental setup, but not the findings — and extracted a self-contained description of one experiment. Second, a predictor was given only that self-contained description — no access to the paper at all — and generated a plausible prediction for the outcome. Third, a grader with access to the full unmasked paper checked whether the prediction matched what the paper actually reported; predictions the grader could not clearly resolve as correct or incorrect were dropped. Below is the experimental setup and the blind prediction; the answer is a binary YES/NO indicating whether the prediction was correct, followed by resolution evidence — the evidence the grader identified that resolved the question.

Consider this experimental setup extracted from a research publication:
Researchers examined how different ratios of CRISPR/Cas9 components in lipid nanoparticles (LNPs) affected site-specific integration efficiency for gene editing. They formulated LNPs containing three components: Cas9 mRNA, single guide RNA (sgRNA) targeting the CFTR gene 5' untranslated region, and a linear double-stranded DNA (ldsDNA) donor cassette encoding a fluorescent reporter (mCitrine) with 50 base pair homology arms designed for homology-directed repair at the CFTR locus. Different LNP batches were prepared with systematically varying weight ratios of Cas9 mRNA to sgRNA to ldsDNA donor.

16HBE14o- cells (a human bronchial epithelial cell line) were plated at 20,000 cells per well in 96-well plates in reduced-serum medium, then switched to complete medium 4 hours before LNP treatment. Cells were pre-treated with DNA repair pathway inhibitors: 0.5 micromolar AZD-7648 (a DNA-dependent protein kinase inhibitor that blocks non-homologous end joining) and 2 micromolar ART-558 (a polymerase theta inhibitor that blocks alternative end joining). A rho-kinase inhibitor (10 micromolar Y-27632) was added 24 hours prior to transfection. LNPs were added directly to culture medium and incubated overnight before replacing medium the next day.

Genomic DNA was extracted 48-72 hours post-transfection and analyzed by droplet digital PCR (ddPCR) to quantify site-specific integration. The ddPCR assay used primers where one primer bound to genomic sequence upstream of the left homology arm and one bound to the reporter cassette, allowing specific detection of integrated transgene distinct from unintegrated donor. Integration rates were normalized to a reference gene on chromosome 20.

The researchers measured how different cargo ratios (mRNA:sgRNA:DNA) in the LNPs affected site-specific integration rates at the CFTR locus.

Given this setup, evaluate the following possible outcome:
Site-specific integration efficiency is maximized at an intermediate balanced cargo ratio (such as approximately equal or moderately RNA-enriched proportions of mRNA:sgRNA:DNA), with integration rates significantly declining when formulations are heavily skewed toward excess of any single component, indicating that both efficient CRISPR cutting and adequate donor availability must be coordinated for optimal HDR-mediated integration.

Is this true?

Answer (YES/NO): NO